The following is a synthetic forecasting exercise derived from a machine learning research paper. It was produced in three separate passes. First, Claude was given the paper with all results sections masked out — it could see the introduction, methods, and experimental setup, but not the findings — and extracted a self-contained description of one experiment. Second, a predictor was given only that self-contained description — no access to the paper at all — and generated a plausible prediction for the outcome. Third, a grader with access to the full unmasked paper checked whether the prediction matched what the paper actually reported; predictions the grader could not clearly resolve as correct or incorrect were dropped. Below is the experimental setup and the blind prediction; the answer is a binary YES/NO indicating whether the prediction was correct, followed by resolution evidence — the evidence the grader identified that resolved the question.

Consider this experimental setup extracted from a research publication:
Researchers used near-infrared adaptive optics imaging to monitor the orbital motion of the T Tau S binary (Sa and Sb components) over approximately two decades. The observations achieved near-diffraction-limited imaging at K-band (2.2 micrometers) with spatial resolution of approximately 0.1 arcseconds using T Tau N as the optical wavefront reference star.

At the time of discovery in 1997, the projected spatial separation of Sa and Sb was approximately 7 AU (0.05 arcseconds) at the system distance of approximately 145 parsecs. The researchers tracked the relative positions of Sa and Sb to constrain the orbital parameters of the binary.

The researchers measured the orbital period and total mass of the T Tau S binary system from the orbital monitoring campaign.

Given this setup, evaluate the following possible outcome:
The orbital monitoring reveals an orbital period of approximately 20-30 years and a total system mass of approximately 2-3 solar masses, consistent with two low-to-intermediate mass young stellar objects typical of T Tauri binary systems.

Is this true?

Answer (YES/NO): YES